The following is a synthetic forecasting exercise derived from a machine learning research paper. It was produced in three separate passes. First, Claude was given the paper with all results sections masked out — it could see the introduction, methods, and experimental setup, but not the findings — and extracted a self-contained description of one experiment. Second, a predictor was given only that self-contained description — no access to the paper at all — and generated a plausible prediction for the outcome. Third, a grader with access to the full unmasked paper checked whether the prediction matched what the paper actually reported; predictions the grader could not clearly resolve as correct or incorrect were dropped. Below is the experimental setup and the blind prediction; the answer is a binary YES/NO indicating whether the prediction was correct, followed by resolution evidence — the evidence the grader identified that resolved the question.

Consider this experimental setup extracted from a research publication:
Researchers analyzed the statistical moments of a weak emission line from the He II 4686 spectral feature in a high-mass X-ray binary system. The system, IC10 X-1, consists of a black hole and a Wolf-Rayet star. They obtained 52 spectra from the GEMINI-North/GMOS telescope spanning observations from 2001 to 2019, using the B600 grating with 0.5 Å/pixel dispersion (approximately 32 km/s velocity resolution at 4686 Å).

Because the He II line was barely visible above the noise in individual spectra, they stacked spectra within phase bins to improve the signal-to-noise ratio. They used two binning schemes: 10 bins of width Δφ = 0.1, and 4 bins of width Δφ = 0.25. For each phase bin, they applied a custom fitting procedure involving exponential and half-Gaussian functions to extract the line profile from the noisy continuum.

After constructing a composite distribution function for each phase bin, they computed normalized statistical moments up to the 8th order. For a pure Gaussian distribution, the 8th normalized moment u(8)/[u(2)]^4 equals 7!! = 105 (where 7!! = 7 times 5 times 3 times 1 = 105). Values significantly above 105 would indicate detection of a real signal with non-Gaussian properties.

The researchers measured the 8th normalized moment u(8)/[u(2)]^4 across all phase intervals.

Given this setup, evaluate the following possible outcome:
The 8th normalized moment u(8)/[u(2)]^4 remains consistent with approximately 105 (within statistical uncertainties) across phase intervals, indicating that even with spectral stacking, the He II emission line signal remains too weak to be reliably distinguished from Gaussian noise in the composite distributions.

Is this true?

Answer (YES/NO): NO